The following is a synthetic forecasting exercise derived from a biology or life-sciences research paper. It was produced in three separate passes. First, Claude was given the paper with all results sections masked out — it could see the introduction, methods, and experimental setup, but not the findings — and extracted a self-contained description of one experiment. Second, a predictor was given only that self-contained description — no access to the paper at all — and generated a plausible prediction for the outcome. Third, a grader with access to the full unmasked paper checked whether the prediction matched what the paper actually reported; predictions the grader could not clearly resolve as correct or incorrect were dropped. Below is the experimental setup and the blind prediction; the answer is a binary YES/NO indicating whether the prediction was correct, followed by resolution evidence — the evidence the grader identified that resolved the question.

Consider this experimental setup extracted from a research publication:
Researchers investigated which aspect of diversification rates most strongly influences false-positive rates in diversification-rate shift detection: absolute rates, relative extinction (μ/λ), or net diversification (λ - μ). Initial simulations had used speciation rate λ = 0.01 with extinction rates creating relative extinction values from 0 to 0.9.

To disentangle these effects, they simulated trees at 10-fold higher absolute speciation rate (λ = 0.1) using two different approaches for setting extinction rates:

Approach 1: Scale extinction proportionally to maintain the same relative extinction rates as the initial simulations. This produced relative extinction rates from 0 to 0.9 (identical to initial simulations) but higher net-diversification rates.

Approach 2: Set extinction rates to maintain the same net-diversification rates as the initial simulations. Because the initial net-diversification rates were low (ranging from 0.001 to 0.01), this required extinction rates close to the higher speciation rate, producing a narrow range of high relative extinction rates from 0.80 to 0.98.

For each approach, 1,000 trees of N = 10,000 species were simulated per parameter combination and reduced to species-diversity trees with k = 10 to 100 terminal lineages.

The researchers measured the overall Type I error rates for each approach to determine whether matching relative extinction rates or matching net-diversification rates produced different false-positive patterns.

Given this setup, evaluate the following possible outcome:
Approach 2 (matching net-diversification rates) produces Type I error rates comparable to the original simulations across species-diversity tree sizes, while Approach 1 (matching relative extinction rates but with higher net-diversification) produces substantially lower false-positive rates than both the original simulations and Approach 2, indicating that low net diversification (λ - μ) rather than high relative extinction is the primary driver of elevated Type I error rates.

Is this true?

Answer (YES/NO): NO